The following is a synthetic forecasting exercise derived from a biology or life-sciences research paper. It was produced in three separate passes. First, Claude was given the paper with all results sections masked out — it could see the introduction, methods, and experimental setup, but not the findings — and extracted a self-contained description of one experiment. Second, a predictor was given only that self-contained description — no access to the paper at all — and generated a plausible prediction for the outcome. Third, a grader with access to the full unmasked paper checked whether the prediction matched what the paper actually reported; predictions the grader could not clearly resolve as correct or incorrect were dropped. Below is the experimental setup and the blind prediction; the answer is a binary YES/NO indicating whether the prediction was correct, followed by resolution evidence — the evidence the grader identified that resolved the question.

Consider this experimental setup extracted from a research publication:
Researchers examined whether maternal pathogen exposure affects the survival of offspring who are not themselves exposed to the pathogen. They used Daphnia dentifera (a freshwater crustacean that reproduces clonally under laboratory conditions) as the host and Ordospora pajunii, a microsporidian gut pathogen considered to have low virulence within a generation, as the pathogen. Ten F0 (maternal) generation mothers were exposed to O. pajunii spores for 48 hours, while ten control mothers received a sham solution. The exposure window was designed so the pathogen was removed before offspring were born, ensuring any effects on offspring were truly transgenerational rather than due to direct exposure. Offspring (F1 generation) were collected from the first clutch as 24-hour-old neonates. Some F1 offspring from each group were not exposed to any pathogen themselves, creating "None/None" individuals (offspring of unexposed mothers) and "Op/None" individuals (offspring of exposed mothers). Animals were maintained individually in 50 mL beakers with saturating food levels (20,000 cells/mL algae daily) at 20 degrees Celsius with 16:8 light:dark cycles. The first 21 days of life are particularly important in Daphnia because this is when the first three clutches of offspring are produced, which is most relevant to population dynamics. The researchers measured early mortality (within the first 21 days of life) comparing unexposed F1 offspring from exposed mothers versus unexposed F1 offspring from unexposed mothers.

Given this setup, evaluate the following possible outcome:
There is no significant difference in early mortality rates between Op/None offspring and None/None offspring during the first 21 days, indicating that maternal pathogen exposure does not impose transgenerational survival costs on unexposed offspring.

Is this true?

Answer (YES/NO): NO